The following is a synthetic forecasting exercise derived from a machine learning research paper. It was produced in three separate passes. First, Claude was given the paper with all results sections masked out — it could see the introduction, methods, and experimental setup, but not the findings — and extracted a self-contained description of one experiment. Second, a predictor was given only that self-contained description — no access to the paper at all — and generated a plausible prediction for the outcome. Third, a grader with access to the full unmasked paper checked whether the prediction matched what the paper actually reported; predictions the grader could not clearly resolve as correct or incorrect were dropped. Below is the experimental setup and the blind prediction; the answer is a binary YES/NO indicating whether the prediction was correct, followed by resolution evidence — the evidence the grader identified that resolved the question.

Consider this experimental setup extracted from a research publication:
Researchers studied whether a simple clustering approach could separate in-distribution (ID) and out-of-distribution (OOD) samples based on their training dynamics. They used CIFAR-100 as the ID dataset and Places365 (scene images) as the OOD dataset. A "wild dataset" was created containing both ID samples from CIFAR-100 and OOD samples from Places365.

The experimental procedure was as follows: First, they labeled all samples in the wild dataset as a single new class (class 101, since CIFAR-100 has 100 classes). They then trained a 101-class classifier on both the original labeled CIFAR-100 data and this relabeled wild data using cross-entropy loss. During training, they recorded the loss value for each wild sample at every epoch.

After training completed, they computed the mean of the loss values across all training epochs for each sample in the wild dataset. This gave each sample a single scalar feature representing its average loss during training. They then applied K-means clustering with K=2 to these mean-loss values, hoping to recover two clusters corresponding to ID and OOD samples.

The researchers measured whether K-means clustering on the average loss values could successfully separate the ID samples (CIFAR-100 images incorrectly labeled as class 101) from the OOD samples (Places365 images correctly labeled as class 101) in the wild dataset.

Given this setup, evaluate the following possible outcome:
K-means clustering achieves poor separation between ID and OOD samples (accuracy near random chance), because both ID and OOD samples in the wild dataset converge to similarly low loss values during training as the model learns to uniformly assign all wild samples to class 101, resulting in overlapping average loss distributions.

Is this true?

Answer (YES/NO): NO